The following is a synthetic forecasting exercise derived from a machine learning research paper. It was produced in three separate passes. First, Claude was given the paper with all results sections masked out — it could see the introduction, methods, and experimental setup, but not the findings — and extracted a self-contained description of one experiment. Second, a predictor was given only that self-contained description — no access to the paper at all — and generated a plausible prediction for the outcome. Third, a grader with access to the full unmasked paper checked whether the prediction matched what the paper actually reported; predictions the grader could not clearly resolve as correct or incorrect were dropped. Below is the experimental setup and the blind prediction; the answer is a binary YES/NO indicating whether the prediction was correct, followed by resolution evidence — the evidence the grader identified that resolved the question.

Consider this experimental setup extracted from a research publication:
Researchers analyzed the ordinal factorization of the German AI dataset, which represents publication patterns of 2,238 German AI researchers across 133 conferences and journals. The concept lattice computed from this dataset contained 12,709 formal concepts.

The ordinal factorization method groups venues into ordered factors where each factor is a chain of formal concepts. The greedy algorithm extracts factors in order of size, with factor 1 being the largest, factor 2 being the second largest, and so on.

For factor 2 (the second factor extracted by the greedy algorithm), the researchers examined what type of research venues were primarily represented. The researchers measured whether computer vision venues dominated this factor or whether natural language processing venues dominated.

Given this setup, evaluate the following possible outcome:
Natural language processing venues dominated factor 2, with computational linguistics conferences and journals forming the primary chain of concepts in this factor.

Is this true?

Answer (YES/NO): NO